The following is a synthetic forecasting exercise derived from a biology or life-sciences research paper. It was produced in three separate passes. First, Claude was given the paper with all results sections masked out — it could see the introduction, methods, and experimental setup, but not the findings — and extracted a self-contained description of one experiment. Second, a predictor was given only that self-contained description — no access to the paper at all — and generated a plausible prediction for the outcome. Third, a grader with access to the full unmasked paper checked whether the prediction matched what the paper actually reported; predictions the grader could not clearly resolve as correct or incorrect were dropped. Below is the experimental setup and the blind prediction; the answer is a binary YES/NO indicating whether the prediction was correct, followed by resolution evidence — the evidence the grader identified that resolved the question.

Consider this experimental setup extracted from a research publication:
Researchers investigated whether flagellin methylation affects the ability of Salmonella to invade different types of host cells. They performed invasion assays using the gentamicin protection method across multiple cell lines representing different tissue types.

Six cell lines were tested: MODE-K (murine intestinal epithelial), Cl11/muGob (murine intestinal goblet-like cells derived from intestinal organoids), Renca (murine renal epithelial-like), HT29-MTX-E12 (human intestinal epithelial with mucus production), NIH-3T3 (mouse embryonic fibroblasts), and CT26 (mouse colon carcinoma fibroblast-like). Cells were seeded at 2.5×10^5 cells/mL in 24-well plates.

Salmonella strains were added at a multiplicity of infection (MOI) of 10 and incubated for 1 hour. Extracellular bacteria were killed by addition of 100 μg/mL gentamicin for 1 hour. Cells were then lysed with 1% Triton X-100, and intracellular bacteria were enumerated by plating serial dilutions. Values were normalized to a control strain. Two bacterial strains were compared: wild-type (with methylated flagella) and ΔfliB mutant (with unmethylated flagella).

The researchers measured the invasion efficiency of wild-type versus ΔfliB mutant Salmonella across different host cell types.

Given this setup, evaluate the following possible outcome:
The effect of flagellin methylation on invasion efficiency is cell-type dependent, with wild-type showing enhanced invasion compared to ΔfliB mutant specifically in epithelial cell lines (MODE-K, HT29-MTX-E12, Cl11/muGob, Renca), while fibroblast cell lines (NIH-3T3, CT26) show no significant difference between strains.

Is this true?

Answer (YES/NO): YES